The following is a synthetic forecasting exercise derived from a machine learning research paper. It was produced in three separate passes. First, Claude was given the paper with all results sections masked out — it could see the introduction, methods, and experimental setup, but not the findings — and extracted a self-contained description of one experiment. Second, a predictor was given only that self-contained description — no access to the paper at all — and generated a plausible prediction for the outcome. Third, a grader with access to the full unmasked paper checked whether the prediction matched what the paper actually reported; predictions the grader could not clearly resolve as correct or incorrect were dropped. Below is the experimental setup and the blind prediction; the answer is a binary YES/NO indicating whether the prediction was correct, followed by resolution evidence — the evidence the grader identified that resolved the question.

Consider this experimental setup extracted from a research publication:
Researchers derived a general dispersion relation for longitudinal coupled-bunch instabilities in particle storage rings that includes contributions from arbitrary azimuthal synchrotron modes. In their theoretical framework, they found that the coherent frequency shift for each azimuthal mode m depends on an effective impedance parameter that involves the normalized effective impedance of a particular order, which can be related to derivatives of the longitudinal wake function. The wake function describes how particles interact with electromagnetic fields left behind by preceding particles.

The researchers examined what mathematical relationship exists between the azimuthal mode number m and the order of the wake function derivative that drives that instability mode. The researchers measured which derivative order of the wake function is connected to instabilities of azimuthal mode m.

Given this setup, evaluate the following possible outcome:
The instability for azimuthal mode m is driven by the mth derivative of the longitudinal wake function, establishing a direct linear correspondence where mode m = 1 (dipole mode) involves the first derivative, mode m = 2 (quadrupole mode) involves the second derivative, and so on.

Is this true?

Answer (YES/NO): NO